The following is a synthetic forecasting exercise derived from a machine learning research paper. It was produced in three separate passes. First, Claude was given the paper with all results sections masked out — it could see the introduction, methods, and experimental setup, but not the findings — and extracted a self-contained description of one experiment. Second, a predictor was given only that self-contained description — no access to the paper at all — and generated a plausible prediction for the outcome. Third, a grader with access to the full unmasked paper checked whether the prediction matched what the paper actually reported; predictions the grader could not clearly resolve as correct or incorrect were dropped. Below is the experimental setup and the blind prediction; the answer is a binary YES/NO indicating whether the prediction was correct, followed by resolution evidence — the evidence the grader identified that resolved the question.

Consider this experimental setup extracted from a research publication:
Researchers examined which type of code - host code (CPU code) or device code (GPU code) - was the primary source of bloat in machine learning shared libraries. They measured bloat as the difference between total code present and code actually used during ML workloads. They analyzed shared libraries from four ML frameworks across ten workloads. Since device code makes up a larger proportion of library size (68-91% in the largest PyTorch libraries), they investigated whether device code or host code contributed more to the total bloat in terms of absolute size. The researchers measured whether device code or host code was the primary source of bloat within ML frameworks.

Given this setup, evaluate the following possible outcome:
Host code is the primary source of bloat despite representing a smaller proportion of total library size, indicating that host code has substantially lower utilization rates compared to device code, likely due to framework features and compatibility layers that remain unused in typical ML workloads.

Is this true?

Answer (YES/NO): NO